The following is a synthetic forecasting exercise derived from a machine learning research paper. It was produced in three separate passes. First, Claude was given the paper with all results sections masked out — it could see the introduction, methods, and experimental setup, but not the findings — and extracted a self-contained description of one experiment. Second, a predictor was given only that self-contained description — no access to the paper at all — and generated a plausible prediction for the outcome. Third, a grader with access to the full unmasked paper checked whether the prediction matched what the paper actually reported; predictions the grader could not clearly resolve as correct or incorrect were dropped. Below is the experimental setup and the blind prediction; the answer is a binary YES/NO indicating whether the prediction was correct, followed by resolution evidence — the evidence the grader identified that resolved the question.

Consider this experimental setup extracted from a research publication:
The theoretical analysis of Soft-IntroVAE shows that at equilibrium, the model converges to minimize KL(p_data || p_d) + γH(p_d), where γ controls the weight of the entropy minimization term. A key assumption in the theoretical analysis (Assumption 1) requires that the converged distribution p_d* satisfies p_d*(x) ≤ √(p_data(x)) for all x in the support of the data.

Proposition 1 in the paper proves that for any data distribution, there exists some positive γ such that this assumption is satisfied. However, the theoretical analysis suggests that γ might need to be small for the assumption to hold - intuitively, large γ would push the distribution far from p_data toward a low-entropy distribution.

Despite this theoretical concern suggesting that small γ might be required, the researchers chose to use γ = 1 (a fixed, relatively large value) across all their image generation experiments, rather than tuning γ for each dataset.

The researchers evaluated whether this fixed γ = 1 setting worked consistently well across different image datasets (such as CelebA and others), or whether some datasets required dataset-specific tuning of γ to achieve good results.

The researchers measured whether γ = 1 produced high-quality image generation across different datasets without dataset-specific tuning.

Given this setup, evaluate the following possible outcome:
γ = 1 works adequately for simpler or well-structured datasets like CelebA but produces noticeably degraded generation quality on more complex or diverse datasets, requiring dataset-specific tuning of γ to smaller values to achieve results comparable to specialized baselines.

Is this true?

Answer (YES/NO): NO